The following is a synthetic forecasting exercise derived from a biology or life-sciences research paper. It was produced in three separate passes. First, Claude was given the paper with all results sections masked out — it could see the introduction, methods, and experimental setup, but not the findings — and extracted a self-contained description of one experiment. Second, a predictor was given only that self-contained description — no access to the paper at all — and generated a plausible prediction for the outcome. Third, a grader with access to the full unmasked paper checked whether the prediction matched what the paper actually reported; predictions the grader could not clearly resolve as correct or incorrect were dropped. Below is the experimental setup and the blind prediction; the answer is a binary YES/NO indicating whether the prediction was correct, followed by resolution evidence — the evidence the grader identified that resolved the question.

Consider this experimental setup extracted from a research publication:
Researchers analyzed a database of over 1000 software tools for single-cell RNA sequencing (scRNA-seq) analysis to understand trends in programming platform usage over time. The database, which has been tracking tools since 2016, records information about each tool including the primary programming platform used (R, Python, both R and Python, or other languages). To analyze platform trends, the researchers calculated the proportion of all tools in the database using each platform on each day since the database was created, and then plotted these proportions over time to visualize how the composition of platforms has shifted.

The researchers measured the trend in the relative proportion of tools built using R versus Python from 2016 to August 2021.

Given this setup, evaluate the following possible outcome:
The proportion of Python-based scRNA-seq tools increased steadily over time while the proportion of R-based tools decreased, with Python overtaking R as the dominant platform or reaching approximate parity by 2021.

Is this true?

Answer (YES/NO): NO